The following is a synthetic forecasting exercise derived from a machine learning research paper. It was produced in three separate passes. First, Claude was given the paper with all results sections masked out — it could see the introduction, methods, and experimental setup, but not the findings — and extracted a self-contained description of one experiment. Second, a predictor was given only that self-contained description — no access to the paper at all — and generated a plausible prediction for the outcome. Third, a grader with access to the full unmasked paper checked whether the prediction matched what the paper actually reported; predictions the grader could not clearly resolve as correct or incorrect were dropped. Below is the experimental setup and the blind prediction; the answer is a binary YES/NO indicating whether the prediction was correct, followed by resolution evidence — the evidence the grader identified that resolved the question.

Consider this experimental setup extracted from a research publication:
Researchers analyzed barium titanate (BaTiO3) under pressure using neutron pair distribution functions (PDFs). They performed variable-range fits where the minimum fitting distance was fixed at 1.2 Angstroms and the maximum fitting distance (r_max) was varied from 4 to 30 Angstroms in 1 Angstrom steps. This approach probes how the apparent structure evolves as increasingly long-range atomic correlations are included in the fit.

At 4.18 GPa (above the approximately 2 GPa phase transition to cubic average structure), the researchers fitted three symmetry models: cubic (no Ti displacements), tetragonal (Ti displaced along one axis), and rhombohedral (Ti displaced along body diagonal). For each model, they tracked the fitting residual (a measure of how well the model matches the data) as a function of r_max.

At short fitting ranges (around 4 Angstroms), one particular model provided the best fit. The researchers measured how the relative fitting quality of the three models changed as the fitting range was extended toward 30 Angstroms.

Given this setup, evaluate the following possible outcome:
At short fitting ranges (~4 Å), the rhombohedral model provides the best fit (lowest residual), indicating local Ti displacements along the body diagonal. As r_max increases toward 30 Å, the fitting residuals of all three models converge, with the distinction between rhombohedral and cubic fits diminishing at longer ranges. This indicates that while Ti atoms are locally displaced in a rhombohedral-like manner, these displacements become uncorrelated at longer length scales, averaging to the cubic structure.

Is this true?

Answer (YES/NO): NO